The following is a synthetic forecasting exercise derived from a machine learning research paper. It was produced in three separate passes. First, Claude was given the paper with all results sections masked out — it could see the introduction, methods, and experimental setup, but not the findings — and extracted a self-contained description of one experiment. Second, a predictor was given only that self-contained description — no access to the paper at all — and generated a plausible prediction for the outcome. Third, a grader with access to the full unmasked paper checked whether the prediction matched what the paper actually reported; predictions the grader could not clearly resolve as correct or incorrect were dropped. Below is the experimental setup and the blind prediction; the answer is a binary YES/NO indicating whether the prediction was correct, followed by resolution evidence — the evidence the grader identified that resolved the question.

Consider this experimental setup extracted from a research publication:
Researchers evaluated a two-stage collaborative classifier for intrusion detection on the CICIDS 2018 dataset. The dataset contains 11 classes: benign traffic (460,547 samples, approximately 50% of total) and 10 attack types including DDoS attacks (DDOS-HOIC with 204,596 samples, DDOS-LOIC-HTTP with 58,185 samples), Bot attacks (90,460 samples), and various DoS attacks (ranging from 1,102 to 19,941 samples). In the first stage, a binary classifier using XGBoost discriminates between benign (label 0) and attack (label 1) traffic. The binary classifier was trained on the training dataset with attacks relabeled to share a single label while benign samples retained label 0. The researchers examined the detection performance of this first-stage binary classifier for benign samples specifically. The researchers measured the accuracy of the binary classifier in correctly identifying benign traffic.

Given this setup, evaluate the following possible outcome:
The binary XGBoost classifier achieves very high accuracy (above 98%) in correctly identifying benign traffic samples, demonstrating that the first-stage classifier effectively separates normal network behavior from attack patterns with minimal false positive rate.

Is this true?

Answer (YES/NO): YES